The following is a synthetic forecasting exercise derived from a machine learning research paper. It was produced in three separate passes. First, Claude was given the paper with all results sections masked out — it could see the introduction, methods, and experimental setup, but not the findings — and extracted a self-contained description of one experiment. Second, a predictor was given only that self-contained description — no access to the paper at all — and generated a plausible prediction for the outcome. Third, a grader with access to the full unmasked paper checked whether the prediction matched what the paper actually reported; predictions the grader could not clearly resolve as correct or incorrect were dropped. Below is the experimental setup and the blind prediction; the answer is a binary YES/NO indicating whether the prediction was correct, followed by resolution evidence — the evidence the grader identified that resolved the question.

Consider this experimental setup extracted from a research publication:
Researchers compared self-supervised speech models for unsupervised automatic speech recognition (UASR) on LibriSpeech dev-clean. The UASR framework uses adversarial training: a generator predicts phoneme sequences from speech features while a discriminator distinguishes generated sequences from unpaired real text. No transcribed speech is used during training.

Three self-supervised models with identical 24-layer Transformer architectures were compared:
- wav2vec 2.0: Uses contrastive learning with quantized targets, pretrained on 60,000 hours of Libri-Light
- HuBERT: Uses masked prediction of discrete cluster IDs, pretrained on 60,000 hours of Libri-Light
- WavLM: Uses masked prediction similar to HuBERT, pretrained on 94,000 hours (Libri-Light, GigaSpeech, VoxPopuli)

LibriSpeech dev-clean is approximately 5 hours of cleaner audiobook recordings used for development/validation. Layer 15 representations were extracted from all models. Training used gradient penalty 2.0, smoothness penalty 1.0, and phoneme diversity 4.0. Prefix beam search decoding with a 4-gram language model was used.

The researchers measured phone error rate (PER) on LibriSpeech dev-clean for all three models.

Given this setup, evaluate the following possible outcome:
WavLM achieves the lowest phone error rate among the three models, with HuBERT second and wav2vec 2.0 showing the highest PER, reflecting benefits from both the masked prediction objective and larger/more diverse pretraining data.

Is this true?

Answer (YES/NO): NO